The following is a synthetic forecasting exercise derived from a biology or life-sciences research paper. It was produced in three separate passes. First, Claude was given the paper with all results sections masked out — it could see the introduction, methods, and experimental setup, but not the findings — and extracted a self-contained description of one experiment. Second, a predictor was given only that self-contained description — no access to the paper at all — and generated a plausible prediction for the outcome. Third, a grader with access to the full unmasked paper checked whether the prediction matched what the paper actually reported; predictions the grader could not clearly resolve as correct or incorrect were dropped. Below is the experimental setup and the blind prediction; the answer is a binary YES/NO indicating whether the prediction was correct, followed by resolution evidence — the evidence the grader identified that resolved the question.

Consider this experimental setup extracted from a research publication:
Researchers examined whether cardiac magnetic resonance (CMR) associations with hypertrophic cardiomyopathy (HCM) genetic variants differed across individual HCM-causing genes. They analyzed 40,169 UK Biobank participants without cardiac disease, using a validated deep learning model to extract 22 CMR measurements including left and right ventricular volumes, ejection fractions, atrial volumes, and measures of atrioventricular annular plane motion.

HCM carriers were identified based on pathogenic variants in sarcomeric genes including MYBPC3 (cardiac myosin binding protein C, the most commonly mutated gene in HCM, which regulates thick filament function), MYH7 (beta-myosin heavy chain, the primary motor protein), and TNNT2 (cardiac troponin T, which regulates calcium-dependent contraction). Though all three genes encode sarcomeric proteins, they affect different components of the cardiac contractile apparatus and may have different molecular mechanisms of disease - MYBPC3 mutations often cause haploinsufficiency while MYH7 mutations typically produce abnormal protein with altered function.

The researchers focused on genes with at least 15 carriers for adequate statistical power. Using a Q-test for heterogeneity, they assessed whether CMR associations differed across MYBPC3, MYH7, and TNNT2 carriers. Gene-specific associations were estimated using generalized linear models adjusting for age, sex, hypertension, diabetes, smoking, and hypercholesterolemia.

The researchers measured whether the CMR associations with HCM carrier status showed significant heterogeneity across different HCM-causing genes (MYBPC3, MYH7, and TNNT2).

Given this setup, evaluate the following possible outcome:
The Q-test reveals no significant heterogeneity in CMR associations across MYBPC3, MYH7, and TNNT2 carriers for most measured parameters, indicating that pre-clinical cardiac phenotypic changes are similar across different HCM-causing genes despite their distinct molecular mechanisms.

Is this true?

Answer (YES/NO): NO